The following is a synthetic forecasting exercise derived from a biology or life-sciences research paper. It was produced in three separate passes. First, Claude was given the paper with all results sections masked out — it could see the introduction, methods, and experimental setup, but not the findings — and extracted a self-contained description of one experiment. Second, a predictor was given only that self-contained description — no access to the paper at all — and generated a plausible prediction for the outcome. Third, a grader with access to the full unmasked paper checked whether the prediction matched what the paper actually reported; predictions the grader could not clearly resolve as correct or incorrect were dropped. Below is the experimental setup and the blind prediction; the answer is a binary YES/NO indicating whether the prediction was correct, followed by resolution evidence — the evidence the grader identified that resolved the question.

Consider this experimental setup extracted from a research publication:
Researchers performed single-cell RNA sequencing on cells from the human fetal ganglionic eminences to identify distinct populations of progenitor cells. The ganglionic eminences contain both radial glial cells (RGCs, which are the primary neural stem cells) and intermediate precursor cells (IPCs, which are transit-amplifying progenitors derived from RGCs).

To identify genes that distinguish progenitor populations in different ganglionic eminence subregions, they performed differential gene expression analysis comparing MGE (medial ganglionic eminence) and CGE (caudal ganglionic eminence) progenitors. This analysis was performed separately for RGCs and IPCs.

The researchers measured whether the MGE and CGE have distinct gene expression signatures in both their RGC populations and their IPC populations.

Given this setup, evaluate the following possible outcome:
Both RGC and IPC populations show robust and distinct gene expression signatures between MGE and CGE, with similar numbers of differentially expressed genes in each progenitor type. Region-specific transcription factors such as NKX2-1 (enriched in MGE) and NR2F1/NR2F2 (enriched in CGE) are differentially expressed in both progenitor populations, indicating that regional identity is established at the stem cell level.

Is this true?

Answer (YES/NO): NO